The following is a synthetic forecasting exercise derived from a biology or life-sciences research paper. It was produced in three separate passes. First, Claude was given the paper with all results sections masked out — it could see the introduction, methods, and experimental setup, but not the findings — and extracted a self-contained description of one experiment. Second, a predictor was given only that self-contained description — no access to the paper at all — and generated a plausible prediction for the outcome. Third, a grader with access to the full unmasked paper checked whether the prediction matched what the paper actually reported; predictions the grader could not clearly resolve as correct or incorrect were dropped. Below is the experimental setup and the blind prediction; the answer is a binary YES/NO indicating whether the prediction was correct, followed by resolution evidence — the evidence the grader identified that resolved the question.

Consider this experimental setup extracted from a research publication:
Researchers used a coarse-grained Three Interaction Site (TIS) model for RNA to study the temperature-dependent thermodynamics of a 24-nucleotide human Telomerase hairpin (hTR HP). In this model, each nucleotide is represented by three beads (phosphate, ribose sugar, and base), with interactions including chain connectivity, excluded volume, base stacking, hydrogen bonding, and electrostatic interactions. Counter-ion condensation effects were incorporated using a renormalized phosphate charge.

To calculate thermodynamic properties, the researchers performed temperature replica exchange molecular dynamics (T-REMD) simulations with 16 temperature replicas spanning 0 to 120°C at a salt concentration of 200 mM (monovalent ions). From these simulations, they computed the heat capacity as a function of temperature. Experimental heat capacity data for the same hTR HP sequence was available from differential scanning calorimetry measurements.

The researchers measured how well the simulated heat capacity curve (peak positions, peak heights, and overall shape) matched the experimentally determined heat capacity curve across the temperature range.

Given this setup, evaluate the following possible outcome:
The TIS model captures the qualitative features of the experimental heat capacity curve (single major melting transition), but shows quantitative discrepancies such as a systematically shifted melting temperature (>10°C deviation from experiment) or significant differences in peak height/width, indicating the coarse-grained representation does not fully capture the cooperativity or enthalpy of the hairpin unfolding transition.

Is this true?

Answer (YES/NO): NO